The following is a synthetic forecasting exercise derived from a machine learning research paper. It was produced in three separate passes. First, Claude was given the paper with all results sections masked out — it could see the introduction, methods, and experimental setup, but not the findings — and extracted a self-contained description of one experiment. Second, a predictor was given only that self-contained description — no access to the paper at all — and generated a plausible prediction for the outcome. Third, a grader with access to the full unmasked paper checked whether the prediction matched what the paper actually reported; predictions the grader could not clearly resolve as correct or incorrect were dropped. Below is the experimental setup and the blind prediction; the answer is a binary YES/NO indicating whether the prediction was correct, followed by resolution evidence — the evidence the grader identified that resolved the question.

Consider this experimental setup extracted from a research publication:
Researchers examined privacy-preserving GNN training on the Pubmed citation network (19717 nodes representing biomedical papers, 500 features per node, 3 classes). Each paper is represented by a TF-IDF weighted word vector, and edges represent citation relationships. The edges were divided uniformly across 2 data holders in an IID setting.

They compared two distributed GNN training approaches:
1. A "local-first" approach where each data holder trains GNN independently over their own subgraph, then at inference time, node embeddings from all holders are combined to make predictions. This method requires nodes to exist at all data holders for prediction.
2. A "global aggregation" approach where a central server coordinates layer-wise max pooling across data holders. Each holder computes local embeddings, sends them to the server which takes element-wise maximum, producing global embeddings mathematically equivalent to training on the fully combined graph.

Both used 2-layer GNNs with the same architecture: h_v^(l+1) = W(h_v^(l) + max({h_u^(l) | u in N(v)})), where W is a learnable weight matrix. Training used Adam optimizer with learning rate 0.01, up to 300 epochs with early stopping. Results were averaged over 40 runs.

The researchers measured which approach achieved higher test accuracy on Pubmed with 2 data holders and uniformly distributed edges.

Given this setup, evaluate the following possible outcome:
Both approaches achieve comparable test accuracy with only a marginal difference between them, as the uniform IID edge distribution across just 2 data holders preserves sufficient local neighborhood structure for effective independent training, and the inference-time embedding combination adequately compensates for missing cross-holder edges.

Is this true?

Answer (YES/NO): YES